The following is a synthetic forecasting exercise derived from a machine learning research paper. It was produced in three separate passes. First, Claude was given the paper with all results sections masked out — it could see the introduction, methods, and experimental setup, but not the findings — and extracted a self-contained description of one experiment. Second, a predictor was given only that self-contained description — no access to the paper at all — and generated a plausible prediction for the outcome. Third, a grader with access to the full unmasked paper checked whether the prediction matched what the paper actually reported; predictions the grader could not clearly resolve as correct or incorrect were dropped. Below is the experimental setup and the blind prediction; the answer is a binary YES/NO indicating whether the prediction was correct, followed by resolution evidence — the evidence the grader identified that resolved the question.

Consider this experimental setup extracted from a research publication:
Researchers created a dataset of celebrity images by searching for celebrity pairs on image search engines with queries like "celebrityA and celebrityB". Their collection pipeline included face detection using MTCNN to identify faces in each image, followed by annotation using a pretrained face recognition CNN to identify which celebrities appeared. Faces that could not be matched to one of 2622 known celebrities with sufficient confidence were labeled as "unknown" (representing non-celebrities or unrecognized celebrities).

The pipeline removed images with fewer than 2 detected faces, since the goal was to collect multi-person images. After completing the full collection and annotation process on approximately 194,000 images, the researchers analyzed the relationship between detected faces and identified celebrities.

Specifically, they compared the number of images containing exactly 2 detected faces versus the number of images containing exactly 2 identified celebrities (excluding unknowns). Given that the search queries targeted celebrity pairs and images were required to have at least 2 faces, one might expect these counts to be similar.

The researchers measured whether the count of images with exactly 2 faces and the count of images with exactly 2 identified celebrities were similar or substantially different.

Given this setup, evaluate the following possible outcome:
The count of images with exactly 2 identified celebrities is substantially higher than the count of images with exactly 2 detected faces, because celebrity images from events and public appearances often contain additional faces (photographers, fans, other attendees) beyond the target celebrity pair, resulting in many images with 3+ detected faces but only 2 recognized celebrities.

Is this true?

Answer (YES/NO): NO